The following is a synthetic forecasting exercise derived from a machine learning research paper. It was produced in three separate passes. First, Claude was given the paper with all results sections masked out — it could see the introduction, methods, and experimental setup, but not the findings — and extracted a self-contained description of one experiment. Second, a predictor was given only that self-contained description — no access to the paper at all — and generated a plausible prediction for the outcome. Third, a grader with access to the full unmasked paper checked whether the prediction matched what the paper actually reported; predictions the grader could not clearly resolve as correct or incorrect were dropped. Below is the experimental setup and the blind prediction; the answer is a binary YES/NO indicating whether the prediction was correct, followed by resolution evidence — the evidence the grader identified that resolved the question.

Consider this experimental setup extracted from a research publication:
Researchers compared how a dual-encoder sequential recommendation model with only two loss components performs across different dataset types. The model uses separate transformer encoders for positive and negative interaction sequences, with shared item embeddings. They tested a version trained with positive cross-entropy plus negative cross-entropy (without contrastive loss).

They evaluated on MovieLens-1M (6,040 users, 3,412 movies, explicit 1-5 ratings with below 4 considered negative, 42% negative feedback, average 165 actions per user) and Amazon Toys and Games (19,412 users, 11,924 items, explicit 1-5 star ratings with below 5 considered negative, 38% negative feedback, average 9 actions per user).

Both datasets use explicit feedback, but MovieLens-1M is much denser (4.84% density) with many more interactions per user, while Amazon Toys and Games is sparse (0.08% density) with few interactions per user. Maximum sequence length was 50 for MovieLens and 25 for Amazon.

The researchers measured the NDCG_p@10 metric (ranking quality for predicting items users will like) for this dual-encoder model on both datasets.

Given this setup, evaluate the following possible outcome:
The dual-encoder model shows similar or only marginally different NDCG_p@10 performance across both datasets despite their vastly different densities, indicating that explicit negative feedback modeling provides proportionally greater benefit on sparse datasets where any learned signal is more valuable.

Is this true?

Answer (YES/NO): NO